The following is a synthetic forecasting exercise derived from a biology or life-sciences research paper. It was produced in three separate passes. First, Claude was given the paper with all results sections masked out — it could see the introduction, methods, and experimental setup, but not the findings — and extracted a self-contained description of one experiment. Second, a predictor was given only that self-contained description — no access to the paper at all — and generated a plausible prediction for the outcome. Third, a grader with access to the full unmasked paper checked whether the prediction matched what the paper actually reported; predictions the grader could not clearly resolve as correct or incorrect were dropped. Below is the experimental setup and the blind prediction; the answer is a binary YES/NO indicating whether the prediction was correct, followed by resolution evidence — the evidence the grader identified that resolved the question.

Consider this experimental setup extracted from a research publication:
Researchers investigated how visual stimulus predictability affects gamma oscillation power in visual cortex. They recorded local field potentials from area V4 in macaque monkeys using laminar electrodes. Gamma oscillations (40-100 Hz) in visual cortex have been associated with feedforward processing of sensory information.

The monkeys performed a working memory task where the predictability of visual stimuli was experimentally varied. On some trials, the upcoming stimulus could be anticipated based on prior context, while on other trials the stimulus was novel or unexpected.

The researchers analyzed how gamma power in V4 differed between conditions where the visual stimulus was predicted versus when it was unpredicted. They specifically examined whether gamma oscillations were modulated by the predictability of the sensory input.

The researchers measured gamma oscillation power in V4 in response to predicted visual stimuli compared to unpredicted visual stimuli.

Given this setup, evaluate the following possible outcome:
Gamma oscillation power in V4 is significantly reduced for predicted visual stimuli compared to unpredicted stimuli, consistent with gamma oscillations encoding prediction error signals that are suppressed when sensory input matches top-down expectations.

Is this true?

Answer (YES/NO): YES